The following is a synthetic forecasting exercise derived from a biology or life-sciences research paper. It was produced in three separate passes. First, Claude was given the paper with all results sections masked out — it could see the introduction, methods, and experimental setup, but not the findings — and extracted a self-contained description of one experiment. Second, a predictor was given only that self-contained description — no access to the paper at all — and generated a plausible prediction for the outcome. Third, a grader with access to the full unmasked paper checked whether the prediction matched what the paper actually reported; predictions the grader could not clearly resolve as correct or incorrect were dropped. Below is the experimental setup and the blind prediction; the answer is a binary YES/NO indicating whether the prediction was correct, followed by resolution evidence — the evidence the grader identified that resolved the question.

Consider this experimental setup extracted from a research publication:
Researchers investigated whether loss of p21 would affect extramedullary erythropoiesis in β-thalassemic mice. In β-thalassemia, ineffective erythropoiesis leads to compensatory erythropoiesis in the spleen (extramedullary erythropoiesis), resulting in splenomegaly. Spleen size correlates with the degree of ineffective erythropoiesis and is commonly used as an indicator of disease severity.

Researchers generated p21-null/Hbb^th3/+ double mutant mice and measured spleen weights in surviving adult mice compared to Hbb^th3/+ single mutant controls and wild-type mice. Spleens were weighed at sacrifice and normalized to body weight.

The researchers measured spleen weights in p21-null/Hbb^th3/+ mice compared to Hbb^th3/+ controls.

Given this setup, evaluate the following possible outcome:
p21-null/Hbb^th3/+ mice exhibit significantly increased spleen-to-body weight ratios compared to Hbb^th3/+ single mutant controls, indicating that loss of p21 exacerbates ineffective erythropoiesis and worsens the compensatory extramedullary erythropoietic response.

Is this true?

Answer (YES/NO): NO